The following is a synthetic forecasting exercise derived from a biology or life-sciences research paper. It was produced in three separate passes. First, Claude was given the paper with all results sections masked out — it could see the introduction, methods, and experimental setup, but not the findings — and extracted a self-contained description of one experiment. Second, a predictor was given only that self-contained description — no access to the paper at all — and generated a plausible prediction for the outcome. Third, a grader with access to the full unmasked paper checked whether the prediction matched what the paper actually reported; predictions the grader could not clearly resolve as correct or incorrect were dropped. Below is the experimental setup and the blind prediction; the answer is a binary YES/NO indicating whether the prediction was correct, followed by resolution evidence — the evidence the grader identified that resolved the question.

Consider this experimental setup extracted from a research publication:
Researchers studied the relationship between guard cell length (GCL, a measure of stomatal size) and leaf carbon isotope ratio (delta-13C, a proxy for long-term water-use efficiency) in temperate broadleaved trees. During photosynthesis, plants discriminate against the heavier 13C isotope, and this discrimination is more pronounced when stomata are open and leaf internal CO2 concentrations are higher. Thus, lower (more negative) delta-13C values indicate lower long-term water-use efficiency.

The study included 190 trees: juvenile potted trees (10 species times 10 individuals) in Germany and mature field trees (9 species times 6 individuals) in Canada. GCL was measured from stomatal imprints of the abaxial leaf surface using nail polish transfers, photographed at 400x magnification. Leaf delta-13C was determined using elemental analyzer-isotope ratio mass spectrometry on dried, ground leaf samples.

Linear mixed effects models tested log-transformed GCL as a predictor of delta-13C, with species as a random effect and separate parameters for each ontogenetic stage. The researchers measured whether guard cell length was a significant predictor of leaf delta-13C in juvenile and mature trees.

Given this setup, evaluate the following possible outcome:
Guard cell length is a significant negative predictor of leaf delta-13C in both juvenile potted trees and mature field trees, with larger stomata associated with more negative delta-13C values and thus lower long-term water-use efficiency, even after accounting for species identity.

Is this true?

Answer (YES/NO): NO